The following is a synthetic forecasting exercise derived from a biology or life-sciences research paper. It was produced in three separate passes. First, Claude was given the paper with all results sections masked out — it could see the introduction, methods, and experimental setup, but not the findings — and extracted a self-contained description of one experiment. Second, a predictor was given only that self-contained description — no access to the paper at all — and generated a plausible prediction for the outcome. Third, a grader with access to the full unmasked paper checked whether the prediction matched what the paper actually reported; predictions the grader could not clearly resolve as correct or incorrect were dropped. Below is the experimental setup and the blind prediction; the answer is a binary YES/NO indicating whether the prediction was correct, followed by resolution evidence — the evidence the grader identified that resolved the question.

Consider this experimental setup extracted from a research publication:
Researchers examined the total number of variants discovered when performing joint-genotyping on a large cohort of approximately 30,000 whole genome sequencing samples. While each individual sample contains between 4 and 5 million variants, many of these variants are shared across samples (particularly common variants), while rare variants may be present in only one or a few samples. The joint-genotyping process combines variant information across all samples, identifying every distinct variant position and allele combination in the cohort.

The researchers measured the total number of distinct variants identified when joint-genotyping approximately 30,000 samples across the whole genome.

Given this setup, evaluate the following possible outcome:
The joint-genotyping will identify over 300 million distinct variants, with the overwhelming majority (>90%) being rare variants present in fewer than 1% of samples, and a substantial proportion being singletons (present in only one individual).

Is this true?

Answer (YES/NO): NO